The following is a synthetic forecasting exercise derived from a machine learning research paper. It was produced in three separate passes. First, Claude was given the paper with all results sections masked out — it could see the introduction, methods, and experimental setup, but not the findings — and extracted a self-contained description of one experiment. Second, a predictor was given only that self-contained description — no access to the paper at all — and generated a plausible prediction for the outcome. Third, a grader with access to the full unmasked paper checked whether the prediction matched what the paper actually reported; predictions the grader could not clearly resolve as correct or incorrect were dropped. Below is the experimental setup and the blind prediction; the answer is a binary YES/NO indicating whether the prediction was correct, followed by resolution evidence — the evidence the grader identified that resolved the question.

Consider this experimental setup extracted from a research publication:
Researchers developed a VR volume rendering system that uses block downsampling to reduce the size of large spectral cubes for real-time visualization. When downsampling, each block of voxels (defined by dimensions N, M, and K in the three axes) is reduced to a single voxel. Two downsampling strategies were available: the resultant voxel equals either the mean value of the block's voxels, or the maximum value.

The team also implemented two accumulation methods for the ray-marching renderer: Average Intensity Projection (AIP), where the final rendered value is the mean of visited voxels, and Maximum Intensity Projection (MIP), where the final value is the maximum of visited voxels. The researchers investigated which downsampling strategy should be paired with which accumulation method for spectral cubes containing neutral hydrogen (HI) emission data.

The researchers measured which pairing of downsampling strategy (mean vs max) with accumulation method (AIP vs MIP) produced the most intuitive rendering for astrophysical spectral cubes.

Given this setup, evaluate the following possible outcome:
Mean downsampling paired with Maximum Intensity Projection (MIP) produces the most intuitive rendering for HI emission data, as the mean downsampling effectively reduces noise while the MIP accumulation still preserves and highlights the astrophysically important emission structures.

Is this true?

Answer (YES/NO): NO